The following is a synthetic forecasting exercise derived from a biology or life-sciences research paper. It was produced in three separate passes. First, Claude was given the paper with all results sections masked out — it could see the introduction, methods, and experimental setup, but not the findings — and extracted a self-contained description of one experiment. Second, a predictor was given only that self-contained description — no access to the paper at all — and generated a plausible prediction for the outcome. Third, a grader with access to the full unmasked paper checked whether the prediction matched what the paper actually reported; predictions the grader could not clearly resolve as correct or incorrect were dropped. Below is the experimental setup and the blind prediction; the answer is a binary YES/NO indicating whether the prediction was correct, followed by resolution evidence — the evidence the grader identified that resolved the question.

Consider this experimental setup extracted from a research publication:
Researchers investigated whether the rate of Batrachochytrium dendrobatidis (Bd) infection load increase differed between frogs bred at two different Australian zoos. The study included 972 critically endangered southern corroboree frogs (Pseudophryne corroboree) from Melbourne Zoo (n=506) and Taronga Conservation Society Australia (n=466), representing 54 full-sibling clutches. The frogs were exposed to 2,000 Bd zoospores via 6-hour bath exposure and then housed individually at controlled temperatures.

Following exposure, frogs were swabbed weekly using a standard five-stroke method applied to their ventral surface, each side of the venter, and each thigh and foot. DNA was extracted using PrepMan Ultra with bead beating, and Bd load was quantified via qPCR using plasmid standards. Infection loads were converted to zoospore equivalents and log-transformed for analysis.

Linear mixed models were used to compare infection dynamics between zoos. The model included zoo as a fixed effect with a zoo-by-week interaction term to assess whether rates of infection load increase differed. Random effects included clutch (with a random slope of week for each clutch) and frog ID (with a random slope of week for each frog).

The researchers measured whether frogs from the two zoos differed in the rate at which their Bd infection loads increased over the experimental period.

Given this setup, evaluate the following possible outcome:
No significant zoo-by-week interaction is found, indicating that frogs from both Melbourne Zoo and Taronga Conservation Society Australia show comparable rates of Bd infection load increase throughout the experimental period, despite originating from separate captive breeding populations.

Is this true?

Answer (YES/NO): YES